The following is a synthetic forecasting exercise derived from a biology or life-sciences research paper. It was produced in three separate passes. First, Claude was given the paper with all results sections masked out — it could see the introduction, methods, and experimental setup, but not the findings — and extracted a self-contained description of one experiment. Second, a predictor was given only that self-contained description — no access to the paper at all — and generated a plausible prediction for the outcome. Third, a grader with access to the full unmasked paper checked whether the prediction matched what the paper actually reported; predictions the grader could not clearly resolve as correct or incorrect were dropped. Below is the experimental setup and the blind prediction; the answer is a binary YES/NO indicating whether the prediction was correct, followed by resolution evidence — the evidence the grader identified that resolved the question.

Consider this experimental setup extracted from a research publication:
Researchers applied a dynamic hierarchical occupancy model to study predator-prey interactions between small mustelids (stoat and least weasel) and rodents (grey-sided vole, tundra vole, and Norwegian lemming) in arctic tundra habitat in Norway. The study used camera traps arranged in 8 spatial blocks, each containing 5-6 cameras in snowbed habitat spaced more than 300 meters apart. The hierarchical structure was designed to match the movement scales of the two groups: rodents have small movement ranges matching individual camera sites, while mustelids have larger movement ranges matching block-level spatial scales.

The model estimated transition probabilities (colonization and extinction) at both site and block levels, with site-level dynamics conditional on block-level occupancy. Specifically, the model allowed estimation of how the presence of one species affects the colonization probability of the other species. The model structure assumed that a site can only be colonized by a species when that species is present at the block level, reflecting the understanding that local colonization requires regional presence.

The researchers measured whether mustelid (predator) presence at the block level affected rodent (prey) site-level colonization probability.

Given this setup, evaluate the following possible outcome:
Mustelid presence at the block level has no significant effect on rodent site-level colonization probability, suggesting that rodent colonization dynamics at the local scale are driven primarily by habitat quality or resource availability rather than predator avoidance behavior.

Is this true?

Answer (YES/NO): NO